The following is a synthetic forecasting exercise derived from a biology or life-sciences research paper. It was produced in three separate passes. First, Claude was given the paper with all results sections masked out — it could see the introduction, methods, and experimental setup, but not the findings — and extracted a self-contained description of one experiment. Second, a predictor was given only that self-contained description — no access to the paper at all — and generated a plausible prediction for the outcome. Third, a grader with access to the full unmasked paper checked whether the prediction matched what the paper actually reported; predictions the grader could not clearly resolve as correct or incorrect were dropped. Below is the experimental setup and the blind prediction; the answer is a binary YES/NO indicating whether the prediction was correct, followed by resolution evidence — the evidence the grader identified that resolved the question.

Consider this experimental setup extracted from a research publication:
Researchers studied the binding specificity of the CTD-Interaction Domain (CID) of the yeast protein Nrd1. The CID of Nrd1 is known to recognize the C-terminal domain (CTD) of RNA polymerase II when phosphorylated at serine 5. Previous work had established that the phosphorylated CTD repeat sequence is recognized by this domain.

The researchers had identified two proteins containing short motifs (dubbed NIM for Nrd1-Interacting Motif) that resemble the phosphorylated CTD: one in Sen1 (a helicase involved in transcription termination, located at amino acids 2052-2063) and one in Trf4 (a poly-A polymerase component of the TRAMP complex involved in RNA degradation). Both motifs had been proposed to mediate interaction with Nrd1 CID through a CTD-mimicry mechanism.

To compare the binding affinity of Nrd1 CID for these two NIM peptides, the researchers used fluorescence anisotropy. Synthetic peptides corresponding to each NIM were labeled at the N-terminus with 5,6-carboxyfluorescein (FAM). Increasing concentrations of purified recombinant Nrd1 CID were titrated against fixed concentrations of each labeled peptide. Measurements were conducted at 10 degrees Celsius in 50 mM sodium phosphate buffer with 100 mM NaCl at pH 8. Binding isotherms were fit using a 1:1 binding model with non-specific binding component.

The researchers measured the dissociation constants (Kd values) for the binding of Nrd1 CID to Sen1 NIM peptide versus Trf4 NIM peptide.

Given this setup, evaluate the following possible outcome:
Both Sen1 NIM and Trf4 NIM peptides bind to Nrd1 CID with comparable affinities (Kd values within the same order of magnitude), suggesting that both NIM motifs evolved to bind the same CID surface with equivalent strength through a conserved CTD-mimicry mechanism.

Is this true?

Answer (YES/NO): YES